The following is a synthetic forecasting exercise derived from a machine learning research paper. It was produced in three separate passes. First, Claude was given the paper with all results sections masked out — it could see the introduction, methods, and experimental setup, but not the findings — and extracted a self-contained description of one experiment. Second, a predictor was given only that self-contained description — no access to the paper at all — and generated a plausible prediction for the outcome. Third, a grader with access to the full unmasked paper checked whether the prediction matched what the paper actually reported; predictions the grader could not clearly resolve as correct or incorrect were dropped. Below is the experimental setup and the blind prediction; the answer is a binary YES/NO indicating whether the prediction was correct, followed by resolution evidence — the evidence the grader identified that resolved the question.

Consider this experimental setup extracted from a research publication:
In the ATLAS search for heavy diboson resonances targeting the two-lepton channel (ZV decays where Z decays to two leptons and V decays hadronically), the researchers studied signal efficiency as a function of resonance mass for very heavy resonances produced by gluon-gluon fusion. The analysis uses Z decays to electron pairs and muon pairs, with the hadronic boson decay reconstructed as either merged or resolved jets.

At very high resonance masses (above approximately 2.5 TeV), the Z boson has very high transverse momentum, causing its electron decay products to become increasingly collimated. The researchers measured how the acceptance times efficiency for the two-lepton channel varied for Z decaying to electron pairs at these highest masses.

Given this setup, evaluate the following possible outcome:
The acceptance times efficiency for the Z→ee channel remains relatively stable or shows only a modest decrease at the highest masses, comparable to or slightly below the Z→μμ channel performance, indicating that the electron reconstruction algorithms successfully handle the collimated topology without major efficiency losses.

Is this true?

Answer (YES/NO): NO